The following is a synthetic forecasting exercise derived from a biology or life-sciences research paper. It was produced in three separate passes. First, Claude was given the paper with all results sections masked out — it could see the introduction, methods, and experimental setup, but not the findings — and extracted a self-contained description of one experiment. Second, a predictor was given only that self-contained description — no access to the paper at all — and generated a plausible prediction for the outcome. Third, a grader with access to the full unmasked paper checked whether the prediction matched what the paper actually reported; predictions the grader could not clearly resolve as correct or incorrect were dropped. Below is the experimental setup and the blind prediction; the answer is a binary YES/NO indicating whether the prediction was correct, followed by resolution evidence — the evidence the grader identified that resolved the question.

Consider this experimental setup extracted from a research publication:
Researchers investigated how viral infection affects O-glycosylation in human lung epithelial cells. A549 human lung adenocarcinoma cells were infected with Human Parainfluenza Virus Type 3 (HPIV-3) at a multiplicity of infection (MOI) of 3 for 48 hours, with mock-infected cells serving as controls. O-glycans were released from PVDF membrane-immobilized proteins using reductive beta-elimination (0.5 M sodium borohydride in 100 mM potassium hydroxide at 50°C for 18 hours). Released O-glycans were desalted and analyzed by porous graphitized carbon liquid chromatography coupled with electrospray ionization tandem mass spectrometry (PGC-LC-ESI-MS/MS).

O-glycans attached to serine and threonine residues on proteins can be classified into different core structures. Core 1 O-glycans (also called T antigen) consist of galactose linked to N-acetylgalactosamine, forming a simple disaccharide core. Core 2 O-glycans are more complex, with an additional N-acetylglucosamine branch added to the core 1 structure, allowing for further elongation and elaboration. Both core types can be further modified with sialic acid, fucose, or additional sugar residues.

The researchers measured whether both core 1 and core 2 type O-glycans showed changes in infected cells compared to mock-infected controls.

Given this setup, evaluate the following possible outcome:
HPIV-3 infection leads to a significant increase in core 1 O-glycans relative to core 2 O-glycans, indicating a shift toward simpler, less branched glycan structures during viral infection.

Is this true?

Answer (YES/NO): YES